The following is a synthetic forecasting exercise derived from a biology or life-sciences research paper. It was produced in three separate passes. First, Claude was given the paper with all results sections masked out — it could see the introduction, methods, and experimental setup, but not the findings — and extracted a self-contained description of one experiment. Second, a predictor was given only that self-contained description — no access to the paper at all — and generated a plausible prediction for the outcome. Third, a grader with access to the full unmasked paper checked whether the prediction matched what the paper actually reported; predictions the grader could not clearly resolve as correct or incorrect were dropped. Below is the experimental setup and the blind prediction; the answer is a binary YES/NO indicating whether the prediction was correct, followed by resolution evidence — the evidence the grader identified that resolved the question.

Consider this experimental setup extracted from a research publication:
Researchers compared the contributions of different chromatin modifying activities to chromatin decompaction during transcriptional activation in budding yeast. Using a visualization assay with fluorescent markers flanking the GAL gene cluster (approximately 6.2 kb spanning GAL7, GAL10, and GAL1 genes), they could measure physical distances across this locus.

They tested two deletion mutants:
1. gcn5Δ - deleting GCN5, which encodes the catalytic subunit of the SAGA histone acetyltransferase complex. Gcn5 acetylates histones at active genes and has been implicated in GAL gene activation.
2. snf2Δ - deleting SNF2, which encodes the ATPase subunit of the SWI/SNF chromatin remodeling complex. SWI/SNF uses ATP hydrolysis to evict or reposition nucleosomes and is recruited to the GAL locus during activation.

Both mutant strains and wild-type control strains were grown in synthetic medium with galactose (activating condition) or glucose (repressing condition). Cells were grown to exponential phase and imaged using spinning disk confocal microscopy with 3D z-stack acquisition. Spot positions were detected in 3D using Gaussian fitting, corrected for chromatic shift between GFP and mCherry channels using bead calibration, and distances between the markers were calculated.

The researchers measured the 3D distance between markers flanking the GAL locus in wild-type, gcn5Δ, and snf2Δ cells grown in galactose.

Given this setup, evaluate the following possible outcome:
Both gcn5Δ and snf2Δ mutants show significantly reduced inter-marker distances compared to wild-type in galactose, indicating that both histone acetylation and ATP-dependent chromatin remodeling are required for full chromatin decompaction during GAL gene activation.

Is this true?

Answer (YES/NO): NO